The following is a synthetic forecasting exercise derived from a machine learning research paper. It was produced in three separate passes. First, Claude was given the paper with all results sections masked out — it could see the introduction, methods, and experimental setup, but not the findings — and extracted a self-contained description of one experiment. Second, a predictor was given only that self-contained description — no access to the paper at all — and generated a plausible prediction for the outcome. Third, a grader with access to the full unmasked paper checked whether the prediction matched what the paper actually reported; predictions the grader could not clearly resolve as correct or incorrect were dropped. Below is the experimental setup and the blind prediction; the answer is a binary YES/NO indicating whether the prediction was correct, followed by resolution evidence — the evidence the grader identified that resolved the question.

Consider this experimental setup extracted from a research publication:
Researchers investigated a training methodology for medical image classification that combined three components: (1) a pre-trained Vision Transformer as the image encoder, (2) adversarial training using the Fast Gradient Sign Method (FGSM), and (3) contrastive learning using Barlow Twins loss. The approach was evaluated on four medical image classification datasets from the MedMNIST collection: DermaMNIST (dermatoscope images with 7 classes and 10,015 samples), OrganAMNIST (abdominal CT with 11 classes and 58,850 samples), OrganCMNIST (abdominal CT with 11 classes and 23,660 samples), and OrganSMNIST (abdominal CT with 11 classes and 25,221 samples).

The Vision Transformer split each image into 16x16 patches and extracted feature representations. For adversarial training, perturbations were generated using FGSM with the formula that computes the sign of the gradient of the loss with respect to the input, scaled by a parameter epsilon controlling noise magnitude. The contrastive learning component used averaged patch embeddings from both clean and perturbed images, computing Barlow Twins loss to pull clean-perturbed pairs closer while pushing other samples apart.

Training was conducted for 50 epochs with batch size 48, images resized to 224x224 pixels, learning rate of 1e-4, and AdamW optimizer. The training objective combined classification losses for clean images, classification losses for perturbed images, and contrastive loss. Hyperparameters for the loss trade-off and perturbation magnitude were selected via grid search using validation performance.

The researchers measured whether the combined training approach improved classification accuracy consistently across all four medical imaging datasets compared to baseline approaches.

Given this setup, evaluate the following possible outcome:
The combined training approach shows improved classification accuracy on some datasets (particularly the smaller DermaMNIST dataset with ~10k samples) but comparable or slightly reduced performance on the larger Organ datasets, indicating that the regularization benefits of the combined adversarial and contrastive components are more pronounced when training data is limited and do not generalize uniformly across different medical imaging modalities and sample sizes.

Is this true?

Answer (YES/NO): YES